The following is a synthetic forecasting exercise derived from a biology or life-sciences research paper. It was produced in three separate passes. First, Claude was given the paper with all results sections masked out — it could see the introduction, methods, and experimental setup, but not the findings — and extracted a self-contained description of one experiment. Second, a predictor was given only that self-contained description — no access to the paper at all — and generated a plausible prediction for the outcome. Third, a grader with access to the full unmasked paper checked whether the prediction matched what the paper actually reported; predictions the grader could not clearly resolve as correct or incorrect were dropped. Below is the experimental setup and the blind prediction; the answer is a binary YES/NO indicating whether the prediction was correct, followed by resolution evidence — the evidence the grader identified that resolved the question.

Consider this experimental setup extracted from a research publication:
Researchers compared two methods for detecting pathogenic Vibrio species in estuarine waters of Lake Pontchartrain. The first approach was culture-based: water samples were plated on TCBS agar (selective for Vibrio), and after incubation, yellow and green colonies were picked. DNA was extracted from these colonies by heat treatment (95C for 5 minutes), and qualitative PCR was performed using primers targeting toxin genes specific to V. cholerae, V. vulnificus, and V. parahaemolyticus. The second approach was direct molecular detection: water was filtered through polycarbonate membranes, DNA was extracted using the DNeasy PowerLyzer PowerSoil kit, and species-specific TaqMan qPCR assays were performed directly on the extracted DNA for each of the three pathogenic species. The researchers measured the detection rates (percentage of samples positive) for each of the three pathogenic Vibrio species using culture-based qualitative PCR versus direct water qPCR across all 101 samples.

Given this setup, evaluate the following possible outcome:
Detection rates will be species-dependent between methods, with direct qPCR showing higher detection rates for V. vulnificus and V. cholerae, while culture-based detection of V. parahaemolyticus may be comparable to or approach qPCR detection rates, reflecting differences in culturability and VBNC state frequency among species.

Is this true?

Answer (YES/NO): NO